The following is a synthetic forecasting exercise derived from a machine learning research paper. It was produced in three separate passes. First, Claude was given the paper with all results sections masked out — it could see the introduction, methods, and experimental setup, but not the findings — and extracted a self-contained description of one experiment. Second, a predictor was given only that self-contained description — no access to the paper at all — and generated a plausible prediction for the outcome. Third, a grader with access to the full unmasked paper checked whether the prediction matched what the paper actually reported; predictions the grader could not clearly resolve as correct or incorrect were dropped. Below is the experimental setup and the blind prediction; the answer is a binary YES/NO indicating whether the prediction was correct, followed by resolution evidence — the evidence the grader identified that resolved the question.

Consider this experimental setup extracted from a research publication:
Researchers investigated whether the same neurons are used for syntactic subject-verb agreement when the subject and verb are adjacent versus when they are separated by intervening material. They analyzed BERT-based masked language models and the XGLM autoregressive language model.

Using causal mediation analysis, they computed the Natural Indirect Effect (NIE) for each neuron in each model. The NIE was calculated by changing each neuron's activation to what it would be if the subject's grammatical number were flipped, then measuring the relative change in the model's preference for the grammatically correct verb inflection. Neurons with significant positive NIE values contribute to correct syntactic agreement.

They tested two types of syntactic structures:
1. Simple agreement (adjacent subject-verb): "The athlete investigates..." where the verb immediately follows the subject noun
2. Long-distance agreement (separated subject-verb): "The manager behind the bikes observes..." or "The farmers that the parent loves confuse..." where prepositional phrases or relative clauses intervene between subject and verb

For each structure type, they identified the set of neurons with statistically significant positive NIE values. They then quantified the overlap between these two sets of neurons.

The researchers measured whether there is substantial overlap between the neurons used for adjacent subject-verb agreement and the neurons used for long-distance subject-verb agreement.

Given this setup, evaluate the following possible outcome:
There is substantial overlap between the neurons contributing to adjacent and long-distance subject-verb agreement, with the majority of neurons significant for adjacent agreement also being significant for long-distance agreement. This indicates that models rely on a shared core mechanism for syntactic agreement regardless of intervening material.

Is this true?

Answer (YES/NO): NO